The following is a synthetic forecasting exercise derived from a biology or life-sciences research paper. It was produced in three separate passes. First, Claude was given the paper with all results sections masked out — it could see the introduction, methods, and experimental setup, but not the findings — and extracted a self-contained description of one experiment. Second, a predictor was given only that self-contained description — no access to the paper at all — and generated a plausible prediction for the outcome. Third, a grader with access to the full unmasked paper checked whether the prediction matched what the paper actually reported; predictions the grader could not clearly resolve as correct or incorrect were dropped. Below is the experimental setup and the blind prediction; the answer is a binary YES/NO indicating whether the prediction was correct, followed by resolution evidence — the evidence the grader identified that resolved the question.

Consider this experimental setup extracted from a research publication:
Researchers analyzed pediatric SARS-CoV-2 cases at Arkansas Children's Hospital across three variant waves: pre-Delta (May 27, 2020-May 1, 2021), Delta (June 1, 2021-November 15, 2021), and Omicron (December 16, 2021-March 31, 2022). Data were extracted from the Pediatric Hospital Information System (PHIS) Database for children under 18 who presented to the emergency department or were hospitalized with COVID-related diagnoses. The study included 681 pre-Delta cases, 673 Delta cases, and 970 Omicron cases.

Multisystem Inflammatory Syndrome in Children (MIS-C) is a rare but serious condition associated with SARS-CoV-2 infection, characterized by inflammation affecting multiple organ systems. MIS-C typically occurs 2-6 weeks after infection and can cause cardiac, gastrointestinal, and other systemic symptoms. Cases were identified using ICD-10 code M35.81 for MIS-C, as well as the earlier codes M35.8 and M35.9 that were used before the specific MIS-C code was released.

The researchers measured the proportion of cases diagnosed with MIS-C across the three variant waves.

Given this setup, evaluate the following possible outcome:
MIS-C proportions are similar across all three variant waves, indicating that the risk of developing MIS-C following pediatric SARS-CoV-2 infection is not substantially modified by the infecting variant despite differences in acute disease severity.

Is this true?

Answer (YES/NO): NO